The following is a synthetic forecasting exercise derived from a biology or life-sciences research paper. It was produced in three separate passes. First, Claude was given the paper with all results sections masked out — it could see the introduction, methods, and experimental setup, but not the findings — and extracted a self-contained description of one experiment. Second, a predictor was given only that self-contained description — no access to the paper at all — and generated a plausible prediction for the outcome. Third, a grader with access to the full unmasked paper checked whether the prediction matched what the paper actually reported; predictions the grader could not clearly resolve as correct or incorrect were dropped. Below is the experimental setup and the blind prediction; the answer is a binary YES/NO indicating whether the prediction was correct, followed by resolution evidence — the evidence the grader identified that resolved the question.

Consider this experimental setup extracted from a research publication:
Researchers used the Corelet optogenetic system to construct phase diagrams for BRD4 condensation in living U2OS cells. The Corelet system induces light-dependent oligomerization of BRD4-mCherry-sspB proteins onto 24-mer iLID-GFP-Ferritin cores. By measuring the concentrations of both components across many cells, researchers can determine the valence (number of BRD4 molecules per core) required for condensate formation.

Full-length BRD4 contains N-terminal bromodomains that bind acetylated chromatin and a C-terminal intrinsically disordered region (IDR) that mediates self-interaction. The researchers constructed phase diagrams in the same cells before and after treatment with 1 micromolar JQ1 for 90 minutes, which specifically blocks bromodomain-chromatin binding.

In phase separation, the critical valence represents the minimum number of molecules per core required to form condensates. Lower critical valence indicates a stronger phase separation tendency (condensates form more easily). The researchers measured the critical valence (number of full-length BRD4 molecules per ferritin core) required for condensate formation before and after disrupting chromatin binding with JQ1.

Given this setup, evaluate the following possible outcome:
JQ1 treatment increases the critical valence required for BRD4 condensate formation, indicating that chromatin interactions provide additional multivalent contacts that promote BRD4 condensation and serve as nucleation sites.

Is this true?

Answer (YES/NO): YES